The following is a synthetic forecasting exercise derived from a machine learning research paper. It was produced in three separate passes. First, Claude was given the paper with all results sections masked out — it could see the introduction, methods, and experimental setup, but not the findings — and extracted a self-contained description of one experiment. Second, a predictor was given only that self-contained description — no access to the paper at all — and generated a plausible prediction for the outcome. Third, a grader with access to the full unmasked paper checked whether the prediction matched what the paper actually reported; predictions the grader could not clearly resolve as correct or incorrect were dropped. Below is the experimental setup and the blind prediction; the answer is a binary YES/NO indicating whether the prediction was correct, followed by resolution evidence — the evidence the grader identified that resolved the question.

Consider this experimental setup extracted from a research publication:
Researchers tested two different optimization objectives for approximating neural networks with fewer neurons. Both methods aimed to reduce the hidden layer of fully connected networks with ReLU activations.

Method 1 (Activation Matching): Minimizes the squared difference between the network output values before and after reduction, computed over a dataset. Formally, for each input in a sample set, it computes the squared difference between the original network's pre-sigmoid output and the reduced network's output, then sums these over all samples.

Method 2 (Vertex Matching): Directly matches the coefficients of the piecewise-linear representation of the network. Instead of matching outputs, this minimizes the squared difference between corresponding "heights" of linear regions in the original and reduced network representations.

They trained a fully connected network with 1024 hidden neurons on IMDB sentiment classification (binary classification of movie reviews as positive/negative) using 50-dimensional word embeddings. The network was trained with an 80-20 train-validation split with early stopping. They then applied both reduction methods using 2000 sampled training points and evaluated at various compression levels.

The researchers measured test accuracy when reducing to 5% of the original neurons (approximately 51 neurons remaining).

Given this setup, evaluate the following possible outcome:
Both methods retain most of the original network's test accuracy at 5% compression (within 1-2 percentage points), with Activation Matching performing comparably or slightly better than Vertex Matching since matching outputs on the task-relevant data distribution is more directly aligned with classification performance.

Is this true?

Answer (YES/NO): YES